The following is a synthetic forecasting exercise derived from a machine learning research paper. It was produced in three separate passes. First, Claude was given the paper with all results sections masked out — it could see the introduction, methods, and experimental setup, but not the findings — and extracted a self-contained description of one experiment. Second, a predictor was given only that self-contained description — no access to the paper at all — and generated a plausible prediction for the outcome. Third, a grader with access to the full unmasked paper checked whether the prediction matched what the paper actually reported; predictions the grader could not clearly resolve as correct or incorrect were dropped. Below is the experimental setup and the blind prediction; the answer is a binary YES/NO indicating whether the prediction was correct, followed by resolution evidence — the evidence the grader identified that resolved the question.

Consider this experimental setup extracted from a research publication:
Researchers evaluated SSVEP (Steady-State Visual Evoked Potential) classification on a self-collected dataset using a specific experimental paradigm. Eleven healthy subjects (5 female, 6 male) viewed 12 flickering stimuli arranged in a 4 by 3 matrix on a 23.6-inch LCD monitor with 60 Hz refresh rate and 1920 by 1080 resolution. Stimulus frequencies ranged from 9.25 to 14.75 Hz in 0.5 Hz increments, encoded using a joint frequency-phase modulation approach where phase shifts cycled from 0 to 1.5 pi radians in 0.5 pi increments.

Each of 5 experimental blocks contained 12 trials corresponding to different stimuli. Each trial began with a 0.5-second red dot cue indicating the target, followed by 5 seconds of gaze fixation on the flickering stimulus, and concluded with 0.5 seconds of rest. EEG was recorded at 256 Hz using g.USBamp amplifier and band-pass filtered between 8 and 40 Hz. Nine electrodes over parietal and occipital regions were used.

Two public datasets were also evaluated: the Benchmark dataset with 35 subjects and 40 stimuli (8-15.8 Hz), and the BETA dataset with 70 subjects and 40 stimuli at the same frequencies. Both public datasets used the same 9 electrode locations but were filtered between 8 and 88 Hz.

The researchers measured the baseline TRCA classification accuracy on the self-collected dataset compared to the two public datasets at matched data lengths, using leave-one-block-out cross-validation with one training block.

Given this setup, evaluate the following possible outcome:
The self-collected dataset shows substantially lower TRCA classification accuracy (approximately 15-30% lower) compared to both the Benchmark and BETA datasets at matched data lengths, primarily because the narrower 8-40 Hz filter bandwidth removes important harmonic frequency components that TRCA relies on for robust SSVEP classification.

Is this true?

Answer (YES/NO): NO